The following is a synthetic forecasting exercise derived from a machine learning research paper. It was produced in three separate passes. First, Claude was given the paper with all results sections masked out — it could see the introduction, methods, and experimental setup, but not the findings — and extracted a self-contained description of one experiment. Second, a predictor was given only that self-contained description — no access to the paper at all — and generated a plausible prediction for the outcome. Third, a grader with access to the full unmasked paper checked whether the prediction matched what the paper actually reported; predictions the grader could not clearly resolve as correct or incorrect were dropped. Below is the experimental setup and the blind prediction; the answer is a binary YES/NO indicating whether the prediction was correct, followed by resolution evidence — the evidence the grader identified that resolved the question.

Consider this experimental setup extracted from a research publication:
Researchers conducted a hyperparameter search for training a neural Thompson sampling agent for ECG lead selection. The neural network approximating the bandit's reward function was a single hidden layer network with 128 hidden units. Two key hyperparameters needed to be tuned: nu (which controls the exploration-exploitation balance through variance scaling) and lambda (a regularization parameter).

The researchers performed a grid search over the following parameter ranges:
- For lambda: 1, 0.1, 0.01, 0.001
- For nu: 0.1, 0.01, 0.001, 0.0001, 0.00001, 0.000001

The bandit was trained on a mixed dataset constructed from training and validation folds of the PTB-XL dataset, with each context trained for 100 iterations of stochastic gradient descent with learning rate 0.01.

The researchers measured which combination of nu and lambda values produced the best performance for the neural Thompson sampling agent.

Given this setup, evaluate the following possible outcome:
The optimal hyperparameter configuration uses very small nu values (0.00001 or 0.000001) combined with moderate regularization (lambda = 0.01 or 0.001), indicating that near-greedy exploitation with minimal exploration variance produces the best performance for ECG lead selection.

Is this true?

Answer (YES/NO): NO